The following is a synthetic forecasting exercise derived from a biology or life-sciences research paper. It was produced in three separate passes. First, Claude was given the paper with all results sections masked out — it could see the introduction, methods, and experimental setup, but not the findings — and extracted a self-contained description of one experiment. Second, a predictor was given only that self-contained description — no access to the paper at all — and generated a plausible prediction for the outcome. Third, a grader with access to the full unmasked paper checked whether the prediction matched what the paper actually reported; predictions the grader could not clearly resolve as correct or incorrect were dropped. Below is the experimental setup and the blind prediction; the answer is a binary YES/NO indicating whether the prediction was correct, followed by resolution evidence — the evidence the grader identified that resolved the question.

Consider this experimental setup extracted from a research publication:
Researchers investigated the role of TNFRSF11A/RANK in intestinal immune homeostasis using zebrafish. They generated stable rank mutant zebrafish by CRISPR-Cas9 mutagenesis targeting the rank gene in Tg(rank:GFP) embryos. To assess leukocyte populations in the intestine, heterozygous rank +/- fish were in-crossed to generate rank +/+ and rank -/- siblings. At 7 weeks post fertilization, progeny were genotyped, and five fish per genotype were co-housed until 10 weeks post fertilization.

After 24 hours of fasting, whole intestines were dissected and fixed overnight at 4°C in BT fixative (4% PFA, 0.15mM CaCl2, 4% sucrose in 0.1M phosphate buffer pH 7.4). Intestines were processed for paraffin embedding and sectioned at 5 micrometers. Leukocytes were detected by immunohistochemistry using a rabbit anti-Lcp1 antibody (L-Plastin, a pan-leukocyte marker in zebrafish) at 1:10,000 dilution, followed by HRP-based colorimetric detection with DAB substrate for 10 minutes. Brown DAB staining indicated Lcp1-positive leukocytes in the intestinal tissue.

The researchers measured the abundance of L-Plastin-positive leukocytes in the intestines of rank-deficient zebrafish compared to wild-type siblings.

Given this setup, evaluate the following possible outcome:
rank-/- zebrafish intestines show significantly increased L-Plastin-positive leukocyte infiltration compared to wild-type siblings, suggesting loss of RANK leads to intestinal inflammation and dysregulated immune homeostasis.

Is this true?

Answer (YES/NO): YES